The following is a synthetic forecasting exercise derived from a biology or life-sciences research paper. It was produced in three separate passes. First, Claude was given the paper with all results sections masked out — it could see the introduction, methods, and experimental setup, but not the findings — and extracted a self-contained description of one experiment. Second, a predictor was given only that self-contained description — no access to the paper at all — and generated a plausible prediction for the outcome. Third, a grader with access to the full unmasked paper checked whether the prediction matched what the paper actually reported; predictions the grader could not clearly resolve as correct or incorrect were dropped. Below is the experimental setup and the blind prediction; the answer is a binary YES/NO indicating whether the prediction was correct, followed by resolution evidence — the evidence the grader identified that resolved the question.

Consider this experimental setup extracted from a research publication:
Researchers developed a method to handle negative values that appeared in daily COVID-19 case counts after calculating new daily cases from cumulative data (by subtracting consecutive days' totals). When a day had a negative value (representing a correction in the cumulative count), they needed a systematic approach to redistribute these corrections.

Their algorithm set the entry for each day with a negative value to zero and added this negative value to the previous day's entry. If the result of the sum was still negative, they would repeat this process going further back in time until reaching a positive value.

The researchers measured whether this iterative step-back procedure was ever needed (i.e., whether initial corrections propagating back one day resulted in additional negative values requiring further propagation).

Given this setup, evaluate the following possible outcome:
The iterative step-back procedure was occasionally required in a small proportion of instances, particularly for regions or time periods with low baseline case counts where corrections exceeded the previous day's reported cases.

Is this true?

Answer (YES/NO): NO